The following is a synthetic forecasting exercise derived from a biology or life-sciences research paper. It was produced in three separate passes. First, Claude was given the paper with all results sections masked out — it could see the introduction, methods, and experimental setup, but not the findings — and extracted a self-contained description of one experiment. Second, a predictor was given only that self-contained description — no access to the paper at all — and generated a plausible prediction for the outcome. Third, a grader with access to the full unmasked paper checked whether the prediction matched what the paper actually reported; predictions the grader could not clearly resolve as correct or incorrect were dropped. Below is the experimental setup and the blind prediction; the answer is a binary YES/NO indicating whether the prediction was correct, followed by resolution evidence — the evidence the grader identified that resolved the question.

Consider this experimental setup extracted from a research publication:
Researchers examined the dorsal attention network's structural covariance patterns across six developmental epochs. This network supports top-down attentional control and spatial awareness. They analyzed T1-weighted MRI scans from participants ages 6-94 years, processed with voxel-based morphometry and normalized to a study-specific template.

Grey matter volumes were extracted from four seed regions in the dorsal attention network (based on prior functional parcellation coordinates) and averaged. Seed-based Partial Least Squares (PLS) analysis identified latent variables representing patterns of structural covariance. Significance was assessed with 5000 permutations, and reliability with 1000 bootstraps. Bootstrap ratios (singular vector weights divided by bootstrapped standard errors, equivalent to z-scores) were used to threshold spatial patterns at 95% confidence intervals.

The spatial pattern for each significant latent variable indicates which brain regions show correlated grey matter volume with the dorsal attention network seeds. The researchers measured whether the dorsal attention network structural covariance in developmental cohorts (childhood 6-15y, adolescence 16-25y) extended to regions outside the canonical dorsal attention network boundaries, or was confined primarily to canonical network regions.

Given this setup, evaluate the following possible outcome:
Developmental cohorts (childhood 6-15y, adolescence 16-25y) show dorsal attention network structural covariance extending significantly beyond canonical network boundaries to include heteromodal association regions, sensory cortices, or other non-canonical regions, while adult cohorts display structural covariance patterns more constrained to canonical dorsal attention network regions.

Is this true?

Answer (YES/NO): NO